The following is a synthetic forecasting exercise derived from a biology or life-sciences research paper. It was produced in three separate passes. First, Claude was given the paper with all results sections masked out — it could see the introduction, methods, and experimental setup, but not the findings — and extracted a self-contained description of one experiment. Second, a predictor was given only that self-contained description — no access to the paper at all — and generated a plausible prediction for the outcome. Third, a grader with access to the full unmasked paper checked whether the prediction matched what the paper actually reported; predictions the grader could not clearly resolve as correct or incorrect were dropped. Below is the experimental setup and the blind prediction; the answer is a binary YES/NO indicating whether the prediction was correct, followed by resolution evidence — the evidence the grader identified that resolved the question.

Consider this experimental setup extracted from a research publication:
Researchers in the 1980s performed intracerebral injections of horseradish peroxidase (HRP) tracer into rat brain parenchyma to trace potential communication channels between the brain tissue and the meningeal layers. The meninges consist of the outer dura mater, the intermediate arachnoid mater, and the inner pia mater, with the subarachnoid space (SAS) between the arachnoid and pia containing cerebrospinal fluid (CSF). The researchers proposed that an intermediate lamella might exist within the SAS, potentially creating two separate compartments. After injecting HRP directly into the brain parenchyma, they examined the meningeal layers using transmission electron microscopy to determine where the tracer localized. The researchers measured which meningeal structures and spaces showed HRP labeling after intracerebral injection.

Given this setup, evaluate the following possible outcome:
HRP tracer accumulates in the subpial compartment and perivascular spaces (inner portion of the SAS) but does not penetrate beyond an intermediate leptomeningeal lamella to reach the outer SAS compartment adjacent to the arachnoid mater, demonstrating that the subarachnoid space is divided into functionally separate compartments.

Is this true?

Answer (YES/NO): NO